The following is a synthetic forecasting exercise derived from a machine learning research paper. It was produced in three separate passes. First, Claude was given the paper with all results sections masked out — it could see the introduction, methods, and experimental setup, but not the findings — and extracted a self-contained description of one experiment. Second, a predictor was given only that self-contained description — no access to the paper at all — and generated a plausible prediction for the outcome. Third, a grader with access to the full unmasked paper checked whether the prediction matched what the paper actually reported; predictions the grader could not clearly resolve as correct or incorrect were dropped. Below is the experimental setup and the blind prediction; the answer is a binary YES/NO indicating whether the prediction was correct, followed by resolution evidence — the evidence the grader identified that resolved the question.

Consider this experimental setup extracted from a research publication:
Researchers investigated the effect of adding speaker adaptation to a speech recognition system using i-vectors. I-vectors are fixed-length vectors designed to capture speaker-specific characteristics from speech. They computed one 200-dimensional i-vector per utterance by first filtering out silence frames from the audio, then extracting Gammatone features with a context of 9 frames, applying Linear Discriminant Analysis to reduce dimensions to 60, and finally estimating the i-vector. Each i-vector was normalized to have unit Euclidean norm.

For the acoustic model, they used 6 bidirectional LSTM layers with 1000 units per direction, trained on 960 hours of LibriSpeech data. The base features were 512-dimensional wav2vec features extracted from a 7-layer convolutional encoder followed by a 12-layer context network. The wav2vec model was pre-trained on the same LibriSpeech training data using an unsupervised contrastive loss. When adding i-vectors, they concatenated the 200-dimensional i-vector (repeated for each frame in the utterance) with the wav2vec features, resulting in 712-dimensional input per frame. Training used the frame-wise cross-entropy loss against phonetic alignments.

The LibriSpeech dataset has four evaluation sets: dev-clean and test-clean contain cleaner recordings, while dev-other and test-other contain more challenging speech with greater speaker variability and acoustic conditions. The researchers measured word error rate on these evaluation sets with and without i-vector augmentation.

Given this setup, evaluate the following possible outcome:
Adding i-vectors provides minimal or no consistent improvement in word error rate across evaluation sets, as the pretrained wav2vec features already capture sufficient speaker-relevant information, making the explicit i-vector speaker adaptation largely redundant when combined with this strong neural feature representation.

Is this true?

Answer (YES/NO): NO